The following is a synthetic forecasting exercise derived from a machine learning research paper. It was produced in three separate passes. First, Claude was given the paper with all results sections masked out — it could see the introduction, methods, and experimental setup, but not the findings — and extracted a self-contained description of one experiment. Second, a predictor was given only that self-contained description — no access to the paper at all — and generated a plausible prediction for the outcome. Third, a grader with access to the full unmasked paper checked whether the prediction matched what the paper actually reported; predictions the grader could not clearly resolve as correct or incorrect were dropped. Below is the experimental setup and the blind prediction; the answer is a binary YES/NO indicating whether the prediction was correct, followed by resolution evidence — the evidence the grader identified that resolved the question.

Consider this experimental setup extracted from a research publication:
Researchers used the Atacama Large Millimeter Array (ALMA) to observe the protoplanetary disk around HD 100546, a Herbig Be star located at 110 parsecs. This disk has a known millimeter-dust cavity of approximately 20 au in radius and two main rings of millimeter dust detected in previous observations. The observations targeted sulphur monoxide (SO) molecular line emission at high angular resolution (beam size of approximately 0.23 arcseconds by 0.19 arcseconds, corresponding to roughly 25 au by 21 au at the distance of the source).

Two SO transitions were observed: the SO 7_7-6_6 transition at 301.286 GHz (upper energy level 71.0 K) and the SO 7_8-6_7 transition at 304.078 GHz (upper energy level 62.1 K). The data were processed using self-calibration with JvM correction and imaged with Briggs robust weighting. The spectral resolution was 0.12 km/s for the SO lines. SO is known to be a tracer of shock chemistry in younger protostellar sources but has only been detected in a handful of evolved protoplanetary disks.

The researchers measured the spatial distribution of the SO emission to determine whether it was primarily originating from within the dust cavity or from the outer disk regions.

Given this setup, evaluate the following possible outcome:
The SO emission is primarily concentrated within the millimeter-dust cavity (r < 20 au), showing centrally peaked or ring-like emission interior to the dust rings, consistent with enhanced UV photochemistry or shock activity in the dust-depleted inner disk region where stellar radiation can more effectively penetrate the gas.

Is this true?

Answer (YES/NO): YES